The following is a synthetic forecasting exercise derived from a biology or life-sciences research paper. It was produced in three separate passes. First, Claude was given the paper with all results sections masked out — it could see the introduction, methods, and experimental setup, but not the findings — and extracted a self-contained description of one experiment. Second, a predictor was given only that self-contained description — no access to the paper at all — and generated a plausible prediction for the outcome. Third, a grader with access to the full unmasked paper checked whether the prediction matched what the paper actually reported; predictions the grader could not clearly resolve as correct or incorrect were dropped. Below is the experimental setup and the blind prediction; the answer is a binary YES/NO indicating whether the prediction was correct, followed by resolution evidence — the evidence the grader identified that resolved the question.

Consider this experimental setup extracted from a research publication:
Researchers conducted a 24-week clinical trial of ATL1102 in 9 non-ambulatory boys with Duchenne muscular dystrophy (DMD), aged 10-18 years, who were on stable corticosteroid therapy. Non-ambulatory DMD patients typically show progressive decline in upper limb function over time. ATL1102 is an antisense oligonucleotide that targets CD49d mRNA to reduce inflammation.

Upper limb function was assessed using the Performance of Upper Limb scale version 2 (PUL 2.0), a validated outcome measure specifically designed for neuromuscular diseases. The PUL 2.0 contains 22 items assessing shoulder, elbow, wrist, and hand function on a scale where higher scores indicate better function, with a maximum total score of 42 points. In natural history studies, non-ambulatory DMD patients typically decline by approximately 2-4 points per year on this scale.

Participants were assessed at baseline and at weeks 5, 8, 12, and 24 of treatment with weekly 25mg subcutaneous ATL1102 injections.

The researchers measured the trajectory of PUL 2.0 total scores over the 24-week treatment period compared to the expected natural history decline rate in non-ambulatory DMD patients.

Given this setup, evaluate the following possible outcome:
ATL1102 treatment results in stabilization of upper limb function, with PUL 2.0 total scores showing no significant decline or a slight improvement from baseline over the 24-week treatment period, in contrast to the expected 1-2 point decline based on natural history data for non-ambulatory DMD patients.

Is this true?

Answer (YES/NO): YES